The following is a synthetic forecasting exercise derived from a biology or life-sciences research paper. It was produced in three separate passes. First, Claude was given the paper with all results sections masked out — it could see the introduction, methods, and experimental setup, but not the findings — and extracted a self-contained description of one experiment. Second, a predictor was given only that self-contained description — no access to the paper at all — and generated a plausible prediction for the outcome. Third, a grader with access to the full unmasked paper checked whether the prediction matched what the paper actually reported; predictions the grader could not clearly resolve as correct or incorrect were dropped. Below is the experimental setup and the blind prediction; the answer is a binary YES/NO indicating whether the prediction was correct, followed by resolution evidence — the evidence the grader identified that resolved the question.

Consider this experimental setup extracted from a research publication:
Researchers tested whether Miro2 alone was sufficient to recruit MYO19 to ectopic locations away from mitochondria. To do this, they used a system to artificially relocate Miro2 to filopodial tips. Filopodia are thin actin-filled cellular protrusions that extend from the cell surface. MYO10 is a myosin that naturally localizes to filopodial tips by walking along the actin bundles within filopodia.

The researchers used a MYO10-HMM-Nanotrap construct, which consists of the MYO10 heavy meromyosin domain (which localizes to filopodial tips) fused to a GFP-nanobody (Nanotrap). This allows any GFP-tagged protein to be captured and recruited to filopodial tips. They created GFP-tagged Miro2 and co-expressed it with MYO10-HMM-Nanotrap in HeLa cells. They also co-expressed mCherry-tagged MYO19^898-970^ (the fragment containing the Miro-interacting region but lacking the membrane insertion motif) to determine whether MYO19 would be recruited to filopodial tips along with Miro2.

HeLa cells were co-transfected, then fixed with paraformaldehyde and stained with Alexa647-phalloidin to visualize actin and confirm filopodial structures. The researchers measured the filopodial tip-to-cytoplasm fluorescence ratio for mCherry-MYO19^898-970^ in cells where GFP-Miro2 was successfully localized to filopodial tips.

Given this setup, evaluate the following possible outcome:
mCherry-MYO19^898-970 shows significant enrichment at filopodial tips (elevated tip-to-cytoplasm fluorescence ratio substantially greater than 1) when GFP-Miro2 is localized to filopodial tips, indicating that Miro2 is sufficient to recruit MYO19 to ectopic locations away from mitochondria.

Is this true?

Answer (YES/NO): NO